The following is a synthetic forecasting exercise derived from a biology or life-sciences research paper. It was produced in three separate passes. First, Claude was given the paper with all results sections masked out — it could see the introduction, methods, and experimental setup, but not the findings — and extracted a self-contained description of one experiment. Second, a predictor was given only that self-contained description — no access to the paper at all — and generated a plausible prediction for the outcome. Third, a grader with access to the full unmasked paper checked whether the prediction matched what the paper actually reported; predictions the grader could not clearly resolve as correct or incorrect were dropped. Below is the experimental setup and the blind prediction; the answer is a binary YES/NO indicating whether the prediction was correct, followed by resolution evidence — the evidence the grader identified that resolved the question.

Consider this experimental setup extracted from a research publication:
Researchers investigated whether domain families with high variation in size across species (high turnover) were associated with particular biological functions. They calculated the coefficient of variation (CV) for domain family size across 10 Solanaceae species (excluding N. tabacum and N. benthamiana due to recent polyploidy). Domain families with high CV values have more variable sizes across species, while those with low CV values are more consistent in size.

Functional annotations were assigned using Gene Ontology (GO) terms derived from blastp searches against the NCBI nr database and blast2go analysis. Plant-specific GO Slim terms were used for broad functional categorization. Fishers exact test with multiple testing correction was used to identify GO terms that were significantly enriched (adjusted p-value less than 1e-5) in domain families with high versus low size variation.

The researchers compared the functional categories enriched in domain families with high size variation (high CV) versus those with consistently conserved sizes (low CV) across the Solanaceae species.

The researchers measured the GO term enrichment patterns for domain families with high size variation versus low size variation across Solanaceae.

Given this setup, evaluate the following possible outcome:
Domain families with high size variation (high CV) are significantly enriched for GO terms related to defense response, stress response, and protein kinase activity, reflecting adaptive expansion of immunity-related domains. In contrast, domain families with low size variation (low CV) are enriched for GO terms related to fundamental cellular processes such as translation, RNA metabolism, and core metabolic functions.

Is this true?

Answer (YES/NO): NO